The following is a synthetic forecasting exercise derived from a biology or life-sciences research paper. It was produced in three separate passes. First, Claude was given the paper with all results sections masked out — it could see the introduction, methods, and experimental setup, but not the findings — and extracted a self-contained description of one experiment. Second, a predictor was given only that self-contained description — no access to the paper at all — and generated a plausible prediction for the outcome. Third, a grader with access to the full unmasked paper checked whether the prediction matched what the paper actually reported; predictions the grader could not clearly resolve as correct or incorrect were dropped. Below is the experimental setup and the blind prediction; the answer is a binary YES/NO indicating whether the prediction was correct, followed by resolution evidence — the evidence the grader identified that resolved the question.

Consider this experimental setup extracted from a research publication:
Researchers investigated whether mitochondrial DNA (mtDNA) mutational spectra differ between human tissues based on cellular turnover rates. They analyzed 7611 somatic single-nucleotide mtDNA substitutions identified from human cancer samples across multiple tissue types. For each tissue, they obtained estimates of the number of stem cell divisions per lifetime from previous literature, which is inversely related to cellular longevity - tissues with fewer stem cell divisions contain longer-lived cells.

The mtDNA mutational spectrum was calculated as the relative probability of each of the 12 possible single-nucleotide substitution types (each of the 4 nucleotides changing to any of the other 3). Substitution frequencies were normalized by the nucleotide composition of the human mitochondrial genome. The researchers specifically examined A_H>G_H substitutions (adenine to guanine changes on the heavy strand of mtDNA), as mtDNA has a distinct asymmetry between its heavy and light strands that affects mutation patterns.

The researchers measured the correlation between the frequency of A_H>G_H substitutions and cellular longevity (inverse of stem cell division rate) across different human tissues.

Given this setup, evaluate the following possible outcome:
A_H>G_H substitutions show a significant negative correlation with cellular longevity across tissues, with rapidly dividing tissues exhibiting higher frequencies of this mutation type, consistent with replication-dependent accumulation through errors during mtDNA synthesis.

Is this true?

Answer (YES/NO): NO